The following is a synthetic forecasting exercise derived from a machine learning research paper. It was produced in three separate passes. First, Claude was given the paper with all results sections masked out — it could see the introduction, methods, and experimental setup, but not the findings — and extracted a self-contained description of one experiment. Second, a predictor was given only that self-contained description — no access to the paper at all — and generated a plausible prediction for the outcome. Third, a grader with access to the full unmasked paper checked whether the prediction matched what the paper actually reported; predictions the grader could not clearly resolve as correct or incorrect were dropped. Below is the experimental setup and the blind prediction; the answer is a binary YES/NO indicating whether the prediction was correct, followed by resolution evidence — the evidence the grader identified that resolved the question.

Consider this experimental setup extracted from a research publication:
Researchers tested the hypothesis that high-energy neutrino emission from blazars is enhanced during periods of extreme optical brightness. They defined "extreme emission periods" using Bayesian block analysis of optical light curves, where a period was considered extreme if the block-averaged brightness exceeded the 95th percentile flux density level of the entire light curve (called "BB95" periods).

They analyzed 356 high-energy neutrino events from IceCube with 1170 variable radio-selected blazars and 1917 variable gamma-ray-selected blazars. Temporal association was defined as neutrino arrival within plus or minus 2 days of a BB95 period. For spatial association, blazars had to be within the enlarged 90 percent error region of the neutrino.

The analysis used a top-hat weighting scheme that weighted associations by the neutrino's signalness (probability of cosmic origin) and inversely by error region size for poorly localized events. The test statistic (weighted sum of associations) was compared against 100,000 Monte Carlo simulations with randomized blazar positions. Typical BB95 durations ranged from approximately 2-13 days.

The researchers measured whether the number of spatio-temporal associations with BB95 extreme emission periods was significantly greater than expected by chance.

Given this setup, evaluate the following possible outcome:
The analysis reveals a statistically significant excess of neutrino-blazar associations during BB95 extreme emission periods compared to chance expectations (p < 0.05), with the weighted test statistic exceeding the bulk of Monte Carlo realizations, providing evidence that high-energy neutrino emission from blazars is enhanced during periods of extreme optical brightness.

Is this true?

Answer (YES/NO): NO